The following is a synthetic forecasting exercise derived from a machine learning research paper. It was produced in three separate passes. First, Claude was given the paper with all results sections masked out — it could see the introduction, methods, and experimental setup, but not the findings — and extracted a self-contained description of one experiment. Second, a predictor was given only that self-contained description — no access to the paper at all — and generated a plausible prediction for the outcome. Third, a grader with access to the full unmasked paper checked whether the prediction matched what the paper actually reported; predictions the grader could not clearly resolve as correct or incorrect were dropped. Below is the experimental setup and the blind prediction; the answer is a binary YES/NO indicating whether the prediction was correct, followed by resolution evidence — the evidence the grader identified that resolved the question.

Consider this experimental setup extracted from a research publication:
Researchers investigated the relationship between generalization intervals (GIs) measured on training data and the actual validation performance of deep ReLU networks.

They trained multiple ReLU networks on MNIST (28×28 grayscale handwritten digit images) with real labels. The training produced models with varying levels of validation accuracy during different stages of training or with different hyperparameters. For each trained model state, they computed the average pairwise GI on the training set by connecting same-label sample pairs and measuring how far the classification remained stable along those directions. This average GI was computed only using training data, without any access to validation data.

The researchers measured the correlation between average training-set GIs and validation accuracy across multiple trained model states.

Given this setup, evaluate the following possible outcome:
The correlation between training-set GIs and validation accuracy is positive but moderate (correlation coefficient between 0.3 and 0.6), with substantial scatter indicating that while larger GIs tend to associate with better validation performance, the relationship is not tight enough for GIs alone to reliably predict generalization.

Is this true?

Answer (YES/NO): NO